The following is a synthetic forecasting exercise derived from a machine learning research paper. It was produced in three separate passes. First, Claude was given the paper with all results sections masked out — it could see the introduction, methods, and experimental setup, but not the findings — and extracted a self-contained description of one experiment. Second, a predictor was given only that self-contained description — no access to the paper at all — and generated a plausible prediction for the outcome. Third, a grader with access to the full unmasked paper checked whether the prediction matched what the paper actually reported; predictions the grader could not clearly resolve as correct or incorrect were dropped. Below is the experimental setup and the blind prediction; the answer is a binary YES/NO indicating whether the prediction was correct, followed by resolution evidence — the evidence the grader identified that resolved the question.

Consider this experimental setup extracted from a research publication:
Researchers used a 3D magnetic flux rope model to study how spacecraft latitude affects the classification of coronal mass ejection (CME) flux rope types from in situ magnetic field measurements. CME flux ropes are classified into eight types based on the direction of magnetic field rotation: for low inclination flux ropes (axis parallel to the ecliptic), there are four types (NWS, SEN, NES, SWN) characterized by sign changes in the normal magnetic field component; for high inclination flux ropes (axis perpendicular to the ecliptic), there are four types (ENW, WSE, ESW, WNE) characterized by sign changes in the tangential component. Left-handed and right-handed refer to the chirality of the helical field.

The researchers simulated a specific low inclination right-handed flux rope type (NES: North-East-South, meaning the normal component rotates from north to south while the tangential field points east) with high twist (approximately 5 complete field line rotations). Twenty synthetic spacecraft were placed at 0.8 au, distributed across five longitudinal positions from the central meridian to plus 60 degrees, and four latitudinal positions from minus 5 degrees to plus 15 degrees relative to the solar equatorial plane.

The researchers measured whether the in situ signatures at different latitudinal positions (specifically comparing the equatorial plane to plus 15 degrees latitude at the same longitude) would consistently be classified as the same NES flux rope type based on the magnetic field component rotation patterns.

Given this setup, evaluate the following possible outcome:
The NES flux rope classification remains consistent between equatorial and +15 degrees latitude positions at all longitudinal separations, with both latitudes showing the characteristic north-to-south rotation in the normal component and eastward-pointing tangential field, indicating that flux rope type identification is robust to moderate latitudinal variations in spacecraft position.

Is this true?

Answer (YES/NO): YES